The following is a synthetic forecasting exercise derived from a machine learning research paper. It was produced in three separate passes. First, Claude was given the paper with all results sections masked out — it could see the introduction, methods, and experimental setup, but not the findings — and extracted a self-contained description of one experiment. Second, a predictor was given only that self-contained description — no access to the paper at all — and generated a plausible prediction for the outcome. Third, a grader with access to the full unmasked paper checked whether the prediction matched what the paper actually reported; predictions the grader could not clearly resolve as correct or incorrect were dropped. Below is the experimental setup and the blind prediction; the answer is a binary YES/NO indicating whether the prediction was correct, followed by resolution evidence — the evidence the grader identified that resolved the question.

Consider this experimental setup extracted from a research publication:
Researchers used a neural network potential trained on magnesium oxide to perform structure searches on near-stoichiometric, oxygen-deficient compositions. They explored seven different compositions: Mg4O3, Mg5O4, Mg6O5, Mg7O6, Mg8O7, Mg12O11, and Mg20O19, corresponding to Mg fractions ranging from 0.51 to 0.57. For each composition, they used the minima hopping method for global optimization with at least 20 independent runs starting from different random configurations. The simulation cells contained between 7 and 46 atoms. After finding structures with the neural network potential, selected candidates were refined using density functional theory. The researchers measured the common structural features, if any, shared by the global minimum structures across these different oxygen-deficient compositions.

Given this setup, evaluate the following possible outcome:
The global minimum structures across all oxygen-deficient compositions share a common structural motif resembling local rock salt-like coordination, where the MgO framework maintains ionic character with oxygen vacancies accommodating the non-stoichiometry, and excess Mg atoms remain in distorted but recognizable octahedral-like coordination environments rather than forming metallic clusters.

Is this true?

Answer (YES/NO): YES